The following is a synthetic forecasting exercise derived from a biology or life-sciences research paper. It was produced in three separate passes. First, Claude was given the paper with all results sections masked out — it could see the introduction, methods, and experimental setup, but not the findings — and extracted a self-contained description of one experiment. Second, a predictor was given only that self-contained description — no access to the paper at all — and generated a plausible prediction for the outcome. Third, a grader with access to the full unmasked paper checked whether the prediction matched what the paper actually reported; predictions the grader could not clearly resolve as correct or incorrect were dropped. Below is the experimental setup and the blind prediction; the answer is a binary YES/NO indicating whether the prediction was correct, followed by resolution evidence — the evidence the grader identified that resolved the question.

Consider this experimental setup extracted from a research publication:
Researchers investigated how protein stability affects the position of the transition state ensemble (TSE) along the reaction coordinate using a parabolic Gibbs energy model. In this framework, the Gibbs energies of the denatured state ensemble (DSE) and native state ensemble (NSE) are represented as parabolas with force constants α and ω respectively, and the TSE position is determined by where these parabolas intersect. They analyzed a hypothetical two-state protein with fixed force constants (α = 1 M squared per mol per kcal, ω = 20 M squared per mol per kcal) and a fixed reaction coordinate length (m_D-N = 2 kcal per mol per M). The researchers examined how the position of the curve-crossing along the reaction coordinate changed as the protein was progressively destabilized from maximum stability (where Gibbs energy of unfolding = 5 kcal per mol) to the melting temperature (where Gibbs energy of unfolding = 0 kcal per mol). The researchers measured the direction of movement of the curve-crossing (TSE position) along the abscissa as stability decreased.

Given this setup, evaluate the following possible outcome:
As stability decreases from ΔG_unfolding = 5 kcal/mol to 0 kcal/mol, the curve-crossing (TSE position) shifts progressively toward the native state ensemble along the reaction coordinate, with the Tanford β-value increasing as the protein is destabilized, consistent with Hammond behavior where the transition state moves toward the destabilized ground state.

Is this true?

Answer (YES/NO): YES